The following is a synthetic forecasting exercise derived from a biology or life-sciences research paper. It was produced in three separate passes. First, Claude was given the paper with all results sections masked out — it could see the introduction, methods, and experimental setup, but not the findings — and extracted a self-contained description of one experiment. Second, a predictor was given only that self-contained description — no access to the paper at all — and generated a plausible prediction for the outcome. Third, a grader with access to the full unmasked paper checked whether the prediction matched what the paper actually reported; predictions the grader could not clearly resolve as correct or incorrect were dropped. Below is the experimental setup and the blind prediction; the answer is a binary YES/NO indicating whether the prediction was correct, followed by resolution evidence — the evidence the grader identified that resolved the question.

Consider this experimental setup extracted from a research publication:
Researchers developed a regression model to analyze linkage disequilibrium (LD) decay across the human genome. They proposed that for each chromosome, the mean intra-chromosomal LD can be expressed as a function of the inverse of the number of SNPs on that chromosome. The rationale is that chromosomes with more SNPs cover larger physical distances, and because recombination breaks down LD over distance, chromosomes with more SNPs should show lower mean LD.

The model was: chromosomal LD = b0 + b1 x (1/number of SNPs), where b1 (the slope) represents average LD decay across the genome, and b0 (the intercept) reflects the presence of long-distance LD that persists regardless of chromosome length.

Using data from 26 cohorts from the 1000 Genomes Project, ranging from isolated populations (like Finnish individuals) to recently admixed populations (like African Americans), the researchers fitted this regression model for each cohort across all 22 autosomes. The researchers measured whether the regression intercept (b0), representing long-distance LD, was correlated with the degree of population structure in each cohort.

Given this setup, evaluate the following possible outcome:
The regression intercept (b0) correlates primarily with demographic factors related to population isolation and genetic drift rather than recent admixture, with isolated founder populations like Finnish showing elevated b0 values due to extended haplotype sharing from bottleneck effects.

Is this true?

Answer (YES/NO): NO